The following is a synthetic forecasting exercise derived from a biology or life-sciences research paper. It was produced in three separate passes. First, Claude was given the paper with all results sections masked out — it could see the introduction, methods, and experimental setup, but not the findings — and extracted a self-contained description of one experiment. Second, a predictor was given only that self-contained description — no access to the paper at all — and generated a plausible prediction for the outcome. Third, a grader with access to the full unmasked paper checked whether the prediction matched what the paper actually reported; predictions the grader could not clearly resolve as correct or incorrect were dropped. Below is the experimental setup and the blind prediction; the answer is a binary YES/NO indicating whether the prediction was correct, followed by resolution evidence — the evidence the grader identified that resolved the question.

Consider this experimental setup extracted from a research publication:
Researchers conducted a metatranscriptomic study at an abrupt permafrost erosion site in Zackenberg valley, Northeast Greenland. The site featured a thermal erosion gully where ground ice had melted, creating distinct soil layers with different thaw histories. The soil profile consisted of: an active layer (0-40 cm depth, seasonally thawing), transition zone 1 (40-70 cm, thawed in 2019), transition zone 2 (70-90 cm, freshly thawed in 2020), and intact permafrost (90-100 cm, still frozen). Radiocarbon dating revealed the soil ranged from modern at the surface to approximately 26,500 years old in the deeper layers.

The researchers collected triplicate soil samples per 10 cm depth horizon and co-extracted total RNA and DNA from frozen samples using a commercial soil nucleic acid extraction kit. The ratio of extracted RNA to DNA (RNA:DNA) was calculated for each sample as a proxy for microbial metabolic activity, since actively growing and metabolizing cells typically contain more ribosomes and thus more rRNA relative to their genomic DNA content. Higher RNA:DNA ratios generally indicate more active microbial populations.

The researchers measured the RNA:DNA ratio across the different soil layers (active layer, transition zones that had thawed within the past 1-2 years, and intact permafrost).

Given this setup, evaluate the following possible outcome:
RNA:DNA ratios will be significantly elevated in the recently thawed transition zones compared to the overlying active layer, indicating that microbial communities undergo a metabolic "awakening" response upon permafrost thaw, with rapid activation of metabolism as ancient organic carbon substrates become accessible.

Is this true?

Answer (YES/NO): YES